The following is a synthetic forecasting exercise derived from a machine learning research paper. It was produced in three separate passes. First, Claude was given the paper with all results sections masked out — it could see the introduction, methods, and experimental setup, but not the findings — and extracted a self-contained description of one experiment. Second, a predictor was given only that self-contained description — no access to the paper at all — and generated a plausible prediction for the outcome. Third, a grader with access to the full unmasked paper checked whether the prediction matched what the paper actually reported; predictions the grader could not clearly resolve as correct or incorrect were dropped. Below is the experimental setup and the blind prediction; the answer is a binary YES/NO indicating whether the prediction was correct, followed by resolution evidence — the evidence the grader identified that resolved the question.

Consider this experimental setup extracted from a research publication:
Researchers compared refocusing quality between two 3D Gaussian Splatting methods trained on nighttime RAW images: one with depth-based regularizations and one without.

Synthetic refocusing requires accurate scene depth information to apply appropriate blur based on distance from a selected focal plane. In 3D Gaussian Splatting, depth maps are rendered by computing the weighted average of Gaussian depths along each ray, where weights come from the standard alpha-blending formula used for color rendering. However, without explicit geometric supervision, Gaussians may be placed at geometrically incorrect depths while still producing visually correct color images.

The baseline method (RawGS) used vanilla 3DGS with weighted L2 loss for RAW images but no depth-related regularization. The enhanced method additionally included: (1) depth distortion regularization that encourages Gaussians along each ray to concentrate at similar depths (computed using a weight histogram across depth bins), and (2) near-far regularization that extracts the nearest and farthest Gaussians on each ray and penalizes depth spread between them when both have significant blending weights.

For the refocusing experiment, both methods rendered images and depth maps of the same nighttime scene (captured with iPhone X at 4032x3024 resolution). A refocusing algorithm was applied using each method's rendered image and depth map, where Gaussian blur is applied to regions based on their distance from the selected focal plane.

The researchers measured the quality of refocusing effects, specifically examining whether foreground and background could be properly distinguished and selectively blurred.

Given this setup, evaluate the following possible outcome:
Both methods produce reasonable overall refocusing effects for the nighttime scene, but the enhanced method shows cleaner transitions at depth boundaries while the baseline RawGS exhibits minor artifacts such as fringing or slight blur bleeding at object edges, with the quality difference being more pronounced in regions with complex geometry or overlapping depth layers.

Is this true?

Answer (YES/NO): NO